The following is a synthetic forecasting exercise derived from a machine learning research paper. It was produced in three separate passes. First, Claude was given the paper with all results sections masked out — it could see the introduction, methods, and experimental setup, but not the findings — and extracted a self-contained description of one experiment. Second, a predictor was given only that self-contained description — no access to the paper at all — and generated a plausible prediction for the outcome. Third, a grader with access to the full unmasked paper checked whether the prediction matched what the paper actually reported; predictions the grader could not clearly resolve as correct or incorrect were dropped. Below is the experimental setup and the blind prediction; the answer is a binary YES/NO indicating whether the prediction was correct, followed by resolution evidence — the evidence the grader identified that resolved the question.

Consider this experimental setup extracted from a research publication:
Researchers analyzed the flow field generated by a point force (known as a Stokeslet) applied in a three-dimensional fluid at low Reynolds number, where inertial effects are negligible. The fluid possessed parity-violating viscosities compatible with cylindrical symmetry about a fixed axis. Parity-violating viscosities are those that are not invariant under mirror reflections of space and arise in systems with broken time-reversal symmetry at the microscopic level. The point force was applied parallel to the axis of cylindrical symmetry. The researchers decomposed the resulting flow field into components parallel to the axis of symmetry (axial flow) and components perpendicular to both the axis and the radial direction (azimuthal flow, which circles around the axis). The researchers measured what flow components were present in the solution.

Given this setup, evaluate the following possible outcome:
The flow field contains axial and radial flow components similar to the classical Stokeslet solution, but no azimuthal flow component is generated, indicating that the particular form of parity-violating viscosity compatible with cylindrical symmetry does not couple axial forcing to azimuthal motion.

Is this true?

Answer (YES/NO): NO